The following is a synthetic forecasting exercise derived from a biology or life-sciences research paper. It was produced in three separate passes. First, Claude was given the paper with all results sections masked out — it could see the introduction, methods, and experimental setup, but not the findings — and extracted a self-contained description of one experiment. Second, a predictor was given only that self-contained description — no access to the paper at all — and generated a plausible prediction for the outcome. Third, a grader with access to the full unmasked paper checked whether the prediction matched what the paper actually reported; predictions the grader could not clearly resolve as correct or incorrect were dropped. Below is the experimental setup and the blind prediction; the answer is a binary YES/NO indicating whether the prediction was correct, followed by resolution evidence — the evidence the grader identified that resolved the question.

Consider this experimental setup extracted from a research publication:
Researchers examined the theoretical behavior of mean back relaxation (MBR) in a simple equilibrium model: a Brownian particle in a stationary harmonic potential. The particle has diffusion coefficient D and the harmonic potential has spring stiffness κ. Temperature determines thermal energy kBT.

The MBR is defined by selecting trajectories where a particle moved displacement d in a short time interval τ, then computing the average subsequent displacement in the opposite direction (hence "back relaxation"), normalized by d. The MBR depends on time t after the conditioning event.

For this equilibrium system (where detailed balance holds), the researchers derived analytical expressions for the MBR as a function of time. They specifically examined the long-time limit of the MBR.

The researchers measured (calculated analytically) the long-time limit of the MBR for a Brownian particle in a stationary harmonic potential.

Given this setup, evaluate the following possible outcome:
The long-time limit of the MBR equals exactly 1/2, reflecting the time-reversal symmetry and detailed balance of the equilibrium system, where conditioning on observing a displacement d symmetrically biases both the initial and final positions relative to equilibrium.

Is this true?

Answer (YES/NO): YES